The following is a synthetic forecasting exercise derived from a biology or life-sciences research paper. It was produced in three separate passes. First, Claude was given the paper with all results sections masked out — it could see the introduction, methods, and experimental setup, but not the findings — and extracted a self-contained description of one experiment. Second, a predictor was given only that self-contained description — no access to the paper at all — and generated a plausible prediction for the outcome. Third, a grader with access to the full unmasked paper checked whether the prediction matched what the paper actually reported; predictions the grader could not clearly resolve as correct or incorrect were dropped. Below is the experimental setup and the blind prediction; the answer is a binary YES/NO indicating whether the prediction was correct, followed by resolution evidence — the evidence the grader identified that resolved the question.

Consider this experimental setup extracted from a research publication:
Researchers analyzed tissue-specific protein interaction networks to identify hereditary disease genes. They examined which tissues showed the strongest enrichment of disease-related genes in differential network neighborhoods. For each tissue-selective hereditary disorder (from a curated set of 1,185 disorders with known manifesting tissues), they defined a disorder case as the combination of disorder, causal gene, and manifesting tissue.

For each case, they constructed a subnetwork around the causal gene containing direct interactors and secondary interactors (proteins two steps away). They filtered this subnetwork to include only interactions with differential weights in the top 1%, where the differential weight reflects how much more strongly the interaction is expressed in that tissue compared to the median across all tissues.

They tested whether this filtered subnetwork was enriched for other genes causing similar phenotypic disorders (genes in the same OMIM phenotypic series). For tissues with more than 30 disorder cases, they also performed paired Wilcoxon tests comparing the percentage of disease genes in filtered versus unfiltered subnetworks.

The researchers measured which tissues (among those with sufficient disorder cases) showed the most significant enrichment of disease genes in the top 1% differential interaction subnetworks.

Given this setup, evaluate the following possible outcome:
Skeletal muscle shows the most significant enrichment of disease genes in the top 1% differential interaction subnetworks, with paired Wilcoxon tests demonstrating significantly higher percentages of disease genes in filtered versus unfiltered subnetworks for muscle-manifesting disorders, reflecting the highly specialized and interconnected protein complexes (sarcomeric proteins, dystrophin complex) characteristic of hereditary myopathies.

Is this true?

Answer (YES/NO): NO